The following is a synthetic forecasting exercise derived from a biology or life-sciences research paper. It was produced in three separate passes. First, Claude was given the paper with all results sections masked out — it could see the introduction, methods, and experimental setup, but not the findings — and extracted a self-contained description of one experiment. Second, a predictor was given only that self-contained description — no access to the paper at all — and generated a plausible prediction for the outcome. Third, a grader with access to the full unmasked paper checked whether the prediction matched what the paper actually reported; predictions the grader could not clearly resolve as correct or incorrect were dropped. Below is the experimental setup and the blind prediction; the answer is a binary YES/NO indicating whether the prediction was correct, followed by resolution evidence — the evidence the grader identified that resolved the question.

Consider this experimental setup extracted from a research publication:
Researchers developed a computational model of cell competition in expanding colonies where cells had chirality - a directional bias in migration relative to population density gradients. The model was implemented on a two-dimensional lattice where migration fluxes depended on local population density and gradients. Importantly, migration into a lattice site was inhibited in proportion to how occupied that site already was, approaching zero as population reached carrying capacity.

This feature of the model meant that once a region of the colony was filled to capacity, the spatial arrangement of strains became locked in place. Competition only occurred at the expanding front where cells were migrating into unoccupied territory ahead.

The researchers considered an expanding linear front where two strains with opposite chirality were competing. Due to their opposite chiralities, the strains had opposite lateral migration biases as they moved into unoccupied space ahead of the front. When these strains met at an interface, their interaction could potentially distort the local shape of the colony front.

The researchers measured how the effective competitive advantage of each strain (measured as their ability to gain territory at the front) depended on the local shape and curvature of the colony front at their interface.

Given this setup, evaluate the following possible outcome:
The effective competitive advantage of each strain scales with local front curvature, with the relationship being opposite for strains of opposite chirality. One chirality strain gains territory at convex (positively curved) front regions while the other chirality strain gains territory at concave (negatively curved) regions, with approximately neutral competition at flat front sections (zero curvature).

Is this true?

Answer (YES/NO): NO